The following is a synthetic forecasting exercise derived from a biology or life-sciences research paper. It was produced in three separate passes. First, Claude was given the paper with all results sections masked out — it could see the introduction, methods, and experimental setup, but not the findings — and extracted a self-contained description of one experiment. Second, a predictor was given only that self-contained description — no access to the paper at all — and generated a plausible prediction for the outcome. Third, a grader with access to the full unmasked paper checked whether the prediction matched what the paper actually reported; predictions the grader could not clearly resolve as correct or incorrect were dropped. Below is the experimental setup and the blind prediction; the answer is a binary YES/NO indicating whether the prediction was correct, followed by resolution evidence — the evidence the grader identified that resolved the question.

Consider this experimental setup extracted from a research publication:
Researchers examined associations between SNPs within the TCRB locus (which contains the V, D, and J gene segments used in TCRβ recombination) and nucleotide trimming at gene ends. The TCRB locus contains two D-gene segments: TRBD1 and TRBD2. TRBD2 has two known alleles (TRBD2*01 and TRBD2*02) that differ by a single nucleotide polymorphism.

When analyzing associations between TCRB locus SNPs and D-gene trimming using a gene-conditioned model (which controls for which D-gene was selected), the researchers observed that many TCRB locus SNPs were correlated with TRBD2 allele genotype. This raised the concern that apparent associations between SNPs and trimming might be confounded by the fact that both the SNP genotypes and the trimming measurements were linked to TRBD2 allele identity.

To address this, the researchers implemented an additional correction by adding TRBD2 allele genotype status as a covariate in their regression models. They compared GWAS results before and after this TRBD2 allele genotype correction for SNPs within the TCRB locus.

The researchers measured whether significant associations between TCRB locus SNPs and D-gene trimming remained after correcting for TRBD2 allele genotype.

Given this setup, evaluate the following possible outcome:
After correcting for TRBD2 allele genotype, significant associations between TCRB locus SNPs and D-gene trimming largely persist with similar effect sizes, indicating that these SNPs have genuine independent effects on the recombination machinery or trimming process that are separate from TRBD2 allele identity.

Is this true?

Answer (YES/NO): NO